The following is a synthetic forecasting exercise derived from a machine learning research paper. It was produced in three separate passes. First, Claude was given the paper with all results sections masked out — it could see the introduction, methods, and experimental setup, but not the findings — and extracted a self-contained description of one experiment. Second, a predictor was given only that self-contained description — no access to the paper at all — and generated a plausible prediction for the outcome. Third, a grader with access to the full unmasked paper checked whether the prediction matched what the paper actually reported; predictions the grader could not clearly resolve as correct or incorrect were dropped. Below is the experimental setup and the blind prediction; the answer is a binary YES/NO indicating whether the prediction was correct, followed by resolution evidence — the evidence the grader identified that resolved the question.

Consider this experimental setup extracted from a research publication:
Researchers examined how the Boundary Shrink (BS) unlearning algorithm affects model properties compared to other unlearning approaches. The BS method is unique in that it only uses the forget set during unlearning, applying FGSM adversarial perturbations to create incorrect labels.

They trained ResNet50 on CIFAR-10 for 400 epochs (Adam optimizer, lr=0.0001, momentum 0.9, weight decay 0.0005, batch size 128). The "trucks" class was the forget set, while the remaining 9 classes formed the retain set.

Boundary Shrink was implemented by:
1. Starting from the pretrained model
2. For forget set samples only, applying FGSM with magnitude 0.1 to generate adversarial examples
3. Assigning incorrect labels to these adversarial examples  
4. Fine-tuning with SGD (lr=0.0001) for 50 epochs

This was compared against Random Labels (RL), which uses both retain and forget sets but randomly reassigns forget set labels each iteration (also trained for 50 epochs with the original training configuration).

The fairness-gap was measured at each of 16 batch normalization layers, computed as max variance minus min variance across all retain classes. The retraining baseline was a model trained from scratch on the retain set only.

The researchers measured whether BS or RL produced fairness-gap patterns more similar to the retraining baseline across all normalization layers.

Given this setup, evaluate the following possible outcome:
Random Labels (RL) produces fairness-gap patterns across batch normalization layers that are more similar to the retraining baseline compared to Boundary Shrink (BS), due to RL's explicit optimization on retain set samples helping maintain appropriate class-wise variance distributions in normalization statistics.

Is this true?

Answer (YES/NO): NO